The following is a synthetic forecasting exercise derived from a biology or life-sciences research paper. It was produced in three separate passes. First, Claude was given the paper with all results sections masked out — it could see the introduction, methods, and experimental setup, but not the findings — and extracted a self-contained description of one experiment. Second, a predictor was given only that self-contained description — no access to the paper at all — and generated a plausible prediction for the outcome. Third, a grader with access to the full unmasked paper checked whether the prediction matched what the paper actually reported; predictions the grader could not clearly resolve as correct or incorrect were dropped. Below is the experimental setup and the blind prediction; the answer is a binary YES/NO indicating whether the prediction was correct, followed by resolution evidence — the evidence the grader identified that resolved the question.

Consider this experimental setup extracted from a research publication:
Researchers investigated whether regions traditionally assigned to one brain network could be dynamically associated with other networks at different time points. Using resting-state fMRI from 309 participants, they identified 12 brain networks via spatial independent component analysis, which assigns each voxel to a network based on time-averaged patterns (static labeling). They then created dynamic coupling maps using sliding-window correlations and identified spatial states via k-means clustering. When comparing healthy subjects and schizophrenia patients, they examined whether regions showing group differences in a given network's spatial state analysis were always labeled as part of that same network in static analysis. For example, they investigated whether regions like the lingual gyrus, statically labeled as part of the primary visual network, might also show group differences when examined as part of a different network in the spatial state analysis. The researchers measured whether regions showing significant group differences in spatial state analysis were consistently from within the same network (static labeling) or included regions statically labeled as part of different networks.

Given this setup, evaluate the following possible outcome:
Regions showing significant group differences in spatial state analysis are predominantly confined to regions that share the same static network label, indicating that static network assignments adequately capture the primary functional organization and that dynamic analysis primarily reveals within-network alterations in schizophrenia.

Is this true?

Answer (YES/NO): NO